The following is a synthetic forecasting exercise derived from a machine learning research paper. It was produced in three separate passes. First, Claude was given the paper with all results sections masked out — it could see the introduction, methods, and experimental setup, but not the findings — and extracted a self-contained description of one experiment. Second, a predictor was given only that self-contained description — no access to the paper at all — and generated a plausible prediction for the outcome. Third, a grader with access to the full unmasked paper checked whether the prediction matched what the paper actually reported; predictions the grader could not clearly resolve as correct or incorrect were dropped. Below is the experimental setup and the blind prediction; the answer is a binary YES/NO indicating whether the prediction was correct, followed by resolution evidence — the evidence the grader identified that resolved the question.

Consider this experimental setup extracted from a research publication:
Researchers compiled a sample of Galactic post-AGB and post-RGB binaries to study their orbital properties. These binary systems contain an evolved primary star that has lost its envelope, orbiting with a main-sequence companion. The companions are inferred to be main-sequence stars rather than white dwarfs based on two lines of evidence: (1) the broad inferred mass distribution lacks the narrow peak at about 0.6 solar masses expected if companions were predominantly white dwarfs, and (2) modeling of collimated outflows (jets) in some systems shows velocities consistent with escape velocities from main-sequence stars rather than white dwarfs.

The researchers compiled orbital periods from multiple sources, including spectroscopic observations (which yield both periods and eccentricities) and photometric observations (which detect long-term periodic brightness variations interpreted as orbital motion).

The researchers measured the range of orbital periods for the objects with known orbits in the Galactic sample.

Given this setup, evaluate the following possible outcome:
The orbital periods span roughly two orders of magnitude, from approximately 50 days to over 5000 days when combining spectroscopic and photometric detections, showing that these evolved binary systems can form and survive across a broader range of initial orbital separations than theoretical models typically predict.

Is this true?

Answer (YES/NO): NO